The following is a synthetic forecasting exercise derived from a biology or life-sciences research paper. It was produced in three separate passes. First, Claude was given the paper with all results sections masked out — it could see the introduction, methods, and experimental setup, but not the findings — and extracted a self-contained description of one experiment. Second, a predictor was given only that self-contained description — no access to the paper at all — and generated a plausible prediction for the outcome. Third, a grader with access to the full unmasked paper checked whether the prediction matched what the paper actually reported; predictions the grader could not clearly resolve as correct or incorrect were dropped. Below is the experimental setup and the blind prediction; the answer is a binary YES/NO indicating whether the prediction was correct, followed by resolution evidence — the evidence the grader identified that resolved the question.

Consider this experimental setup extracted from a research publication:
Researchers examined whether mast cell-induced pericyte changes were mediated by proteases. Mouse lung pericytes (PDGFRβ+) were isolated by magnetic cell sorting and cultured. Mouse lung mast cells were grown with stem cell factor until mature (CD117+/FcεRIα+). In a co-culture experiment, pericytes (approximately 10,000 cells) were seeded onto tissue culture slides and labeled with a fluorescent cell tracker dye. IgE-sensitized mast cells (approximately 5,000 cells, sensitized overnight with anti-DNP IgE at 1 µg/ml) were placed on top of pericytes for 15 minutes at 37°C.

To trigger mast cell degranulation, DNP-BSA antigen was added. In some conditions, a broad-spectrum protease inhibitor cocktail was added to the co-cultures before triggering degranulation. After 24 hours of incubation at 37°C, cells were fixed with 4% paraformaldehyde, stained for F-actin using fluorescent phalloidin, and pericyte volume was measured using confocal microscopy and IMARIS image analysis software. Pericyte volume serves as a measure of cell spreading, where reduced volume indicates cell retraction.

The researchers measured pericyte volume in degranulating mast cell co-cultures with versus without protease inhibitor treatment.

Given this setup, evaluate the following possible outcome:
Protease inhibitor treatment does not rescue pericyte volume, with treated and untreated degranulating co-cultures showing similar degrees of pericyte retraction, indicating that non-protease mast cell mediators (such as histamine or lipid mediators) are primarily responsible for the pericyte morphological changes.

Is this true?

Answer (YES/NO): NO